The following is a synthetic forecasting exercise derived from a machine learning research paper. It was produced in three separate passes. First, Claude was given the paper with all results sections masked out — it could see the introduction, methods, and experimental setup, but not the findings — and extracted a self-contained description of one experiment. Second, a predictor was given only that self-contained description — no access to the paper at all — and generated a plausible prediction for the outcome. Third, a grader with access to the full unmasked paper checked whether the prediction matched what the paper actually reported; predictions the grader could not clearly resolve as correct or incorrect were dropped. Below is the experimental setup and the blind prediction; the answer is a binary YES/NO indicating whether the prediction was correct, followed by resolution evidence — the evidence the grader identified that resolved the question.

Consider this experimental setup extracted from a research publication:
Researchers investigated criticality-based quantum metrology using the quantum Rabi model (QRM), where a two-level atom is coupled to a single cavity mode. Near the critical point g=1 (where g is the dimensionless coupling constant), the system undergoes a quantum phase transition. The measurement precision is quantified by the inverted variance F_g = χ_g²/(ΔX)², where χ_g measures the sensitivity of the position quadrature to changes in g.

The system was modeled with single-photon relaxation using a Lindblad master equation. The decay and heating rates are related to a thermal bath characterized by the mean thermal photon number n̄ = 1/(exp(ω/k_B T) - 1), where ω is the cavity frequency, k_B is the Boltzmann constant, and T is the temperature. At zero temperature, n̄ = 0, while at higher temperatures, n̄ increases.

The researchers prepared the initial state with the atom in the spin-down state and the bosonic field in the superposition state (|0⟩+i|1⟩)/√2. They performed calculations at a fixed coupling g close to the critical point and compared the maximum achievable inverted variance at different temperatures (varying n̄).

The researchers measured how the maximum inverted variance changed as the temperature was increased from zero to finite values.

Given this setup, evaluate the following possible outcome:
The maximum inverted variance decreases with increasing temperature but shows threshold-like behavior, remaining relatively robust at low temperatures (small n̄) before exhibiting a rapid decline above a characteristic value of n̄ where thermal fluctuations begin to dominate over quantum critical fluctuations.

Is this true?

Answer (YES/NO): NO